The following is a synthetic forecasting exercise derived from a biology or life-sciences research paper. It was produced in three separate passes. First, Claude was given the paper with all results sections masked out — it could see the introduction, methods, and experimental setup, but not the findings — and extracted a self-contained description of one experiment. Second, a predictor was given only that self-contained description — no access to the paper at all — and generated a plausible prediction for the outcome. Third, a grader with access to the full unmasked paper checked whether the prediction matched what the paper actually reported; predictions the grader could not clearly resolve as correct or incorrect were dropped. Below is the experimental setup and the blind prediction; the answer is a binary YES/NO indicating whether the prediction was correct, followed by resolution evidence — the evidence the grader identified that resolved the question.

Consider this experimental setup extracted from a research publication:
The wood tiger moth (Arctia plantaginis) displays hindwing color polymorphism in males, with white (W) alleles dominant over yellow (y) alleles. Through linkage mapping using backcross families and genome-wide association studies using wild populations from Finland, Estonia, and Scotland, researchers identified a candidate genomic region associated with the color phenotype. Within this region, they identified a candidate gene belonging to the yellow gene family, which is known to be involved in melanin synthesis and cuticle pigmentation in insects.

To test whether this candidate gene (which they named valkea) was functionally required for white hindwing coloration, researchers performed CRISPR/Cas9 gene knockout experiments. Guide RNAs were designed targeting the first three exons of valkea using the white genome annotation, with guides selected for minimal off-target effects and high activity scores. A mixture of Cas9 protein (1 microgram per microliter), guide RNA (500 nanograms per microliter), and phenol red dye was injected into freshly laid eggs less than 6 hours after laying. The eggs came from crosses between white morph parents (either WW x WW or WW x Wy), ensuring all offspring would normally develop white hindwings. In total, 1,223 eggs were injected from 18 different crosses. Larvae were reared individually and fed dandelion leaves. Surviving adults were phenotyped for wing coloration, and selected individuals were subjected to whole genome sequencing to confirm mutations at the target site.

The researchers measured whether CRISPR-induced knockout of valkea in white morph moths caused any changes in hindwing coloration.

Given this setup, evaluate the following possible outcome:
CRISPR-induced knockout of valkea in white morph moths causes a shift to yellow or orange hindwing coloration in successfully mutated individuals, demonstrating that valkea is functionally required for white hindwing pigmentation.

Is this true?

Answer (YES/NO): YES